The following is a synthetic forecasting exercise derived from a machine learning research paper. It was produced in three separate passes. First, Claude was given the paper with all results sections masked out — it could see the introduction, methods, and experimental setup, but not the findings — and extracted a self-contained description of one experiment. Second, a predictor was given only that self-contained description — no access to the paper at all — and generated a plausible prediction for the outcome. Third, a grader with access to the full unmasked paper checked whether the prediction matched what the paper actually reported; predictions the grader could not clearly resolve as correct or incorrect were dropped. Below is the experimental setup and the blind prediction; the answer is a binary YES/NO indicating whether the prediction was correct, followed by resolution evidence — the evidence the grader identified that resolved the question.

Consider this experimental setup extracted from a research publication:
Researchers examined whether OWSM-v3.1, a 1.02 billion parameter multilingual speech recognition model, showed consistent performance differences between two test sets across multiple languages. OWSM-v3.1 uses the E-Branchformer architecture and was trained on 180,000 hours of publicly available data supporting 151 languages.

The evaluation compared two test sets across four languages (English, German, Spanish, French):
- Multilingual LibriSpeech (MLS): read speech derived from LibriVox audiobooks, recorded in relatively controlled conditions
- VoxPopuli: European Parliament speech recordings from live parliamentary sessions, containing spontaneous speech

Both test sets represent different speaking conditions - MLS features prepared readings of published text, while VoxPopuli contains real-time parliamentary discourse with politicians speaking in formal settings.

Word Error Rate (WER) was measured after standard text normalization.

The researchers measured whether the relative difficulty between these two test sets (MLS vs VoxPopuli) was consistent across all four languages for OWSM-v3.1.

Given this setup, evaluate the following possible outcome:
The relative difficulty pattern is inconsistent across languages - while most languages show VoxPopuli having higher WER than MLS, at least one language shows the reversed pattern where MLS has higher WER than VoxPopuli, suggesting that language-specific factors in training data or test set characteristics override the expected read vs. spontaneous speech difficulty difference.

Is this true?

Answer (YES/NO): NO